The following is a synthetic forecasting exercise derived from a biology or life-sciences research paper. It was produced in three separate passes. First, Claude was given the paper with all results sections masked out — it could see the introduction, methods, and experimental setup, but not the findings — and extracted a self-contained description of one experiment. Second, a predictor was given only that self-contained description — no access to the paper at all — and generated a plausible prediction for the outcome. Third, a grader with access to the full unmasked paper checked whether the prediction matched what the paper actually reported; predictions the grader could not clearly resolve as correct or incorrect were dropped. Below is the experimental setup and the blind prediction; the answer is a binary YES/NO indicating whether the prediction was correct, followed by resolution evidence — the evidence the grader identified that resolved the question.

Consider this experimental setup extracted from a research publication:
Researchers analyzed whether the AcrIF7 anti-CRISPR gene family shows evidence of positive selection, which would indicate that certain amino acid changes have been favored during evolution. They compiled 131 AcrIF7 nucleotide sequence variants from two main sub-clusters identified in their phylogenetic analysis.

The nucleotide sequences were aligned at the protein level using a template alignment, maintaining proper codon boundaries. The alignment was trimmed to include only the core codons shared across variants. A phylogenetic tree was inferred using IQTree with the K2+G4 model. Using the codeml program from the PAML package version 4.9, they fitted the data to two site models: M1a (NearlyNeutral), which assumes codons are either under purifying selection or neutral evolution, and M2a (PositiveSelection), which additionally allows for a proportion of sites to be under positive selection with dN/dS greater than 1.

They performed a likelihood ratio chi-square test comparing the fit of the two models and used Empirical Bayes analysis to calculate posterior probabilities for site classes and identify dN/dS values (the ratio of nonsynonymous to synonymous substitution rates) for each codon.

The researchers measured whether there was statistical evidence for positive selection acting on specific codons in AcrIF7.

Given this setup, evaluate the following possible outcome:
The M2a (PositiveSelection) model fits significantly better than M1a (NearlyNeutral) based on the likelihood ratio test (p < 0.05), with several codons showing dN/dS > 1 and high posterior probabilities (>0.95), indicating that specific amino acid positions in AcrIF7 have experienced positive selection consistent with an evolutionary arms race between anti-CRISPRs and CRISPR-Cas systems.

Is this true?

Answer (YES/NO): NO